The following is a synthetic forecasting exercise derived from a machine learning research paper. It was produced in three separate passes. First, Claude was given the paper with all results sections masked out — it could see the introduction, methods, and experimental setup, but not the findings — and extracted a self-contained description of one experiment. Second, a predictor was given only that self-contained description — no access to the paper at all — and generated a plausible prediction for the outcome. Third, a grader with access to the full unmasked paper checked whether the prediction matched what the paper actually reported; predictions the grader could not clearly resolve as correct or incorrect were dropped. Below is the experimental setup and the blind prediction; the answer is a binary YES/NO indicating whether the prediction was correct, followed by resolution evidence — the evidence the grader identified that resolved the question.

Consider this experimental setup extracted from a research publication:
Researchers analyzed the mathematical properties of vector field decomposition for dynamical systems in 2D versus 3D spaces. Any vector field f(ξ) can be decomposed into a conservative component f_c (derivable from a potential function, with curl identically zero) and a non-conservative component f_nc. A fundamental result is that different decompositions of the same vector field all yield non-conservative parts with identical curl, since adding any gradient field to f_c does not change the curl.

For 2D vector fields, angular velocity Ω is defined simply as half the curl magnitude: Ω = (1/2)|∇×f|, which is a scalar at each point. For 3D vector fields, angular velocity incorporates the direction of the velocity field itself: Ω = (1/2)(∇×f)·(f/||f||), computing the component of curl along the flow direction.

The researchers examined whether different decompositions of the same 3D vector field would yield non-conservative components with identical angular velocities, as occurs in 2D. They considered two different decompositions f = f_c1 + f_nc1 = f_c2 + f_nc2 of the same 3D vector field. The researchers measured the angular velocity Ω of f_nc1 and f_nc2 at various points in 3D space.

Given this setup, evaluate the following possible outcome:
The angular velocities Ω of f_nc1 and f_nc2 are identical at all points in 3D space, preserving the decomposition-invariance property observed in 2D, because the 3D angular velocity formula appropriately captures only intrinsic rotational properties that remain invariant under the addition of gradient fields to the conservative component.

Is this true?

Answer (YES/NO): NO